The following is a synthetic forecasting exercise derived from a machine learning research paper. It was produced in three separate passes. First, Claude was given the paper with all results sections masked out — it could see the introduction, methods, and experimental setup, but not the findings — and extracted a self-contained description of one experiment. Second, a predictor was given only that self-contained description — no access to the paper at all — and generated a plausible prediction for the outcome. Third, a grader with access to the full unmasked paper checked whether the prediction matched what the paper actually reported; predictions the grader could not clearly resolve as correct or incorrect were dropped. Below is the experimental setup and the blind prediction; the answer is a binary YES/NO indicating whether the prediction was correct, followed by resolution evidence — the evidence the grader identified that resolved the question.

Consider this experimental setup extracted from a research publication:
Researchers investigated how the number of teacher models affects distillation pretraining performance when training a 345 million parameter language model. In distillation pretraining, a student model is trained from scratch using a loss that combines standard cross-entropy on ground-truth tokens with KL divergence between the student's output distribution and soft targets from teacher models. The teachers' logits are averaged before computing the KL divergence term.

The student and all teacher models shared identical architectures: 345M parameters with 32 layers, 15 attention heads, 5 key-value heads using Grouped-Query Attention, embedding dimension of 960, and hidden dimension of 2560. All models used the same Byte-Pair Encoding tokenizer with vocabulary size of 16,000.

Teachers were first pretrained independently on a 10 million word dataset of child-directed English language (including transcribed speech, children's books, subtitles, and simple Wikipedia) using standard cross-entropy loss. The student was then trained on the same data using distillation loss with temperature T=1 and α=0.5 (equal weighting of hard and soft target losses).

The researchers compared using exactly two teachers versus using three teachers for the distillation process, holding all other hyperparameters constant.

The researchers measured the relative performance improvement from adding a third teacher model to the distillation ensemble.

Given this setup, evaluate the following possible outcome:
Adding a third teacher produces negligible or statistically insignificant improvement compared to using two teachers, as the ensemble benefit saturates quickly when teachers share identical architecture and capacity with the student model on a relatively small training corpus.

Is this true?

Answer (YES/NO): NO